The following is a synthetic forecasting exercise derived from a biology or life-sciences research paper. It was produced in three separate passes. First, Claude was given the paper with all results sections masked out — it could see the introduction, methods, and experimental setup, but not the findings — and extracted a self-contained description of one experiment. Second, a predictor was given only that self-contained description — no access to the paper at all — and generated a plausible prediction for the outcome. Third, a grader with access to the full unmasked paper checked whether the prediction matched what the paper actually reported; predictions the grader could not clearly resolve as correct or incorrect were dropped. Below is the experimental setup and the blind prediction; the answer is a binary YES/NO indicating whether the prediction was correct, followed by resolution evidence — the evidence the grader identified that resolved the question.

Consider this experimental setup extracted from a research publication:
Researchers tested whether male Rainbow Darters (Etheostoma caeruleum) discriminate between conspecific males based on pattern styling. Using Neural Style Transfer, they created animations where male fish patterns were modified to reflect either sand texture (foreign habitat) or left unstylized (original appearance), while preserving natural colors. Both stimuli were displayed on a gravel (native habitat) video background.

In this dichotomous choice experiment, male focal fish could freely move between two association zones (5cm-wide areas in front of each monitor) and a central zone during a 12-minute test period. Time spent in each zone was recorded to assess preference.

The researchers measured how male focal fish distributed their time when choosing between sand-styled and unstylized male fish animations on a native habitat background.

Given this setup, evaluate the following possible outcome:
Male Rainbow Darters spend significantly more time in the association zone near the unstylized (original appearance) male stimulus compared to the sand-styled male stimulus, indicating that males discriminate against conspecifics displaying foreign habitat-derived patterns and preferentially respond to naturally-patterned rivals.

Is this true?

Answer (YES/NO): NO